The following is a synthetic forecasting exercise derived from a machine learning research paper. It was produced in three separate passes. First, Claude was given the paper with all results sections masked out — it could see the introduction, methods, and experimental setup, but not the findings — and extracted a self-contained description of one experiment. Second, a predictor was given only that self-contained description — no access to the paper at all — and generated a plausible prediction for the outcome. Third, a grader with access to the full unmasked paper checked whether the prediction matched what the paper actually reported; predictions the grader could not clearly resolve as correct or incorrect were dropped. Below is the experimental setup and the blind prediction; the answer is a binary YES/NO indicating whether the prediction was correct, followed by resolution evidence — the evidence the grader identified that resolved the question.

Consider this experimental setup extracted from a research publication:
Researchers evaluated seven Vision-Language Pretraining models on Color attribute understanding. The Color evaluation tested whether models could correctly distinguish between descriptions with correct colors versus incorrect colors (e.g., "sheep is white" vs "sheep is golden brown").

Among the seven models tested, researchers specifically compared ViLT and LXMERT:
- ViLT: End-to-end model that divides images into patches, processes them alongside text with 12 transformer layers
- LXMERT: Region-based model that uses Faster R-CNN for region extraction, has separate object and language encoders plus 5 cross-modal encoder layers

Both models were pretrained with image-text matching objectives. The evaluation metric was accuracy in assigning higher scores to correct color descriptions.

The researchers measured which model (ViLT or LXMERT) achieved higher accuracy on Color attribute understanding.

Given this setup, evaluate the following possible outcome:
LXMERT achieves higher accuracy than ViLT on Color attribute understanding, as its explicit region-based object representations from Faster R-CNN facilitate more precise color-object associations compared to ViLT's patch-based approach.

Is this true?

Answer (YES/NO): NO